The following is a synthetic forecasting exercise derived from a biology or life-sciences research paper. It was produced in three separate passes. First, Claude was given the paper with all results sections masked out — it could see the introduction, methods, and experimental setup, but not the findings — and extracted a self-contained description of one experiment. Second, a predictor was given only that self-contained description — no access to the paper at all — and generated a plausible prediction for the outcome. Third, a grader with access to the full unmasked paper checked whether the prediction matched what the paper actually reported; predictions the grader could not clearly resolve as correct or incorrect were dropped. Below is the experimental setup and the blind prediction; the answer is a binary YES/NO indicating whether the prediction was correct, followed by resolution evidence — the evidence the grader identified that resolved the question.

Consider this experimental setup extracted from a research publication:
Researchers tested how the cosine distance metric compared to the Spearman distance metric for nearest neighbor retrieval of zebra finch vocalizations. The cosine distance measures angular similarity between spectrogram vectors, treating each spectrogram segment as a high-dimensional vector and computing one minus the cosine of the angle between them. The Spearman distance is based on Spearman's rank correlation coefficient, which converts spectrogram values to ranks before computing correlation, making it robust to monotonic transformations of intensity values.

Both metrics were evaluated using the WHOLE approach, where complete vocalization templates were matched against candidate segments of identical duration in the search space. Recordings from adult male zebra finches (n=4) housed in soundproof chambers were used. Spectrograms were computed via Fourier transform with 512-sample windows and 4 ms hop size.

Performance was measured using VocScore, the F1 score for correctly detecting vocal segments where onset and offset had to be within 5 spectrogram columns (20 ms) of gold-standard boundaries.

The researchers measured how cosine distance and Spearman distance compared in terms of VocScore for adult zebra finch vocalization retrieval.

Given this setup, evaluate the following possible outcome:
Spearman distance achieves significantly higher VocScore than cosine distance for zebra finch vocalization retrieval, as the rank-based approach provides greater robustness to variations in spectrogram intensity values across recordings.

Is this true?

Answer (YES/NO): NO